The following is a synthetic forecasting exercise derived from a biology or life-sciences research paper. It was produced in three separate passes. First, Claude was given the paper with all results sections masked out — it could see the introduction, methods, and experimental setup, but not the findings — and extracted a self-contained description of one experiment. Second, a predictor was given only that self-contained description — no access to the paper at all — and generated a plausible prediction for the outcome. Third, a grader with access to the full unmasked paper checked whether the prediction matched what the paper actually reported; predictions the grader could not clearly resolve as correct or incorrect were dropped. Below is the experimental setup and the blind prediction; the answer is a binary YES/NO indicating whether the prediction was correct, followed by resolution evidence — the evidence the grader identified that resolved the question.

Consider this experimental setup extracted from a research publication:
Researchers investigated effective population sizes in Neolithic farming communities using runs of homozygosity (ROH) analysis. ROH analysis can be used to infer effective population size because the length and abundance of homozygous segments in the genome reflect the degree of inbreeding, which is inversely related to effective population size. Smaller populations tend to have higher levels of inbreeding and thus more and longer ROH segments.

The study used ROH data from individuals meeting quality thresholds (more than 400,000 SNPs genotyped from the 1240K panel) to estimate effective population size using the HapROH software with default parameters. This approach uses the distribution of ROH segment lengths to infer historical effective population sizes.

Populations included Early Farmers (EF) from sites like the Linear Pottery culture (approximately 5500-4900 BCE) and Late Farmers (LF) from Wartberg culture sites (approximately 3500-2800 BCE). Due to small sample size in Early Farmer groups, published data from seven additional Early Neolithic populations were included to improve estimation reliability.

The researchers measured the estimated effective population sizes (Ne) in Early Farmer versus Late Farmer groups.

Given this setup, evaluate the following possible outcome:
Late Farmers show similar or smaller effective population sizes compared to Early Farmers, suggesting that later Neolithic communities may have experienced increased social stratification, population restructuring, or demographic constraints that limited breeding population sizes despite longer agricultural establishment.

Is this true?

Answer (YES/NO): YES